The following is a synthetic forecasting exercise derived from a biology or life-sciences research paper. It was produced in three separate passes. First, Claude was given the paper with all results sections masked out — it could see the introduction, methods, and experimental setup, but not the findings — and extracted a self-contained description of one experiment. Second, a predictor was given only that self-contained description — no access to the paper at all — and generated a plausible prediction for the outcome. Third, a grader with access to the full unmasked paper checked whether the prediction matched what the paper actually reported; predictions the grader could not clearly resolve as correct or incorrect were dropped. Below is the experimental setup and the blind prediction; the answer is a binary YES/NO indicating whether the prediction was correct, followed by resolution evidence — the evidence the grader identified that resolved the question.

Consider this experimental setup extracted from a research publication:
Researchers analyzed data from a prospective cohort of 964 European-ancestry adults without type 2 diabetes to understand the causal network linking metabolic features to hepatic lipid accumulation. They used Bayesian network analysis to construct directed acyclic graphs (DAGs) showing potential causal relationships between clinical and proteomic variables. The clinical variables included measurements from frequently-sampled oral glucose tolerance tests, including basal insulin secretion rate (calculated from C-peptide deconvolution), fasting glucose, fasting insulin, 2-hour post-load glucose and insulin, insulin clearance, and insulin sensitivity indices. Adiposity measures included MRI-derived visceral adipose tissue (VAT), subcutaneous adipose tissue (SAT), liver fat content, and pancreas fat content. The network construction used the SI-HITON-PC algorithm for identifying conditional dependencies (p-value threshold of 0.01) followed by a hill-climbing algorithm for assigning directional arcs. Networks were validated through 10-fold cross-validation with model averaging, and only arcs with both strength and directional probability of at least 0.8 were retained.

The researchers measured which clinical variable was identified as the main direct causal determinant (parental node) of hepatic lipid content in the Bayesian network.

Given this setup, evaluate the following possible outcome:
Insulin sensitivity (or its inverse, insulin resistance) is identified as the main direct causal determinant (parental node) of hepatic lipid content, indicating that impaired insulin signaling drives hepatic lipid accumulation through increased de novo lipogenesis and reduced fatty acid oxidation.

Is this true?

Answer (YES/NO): NO